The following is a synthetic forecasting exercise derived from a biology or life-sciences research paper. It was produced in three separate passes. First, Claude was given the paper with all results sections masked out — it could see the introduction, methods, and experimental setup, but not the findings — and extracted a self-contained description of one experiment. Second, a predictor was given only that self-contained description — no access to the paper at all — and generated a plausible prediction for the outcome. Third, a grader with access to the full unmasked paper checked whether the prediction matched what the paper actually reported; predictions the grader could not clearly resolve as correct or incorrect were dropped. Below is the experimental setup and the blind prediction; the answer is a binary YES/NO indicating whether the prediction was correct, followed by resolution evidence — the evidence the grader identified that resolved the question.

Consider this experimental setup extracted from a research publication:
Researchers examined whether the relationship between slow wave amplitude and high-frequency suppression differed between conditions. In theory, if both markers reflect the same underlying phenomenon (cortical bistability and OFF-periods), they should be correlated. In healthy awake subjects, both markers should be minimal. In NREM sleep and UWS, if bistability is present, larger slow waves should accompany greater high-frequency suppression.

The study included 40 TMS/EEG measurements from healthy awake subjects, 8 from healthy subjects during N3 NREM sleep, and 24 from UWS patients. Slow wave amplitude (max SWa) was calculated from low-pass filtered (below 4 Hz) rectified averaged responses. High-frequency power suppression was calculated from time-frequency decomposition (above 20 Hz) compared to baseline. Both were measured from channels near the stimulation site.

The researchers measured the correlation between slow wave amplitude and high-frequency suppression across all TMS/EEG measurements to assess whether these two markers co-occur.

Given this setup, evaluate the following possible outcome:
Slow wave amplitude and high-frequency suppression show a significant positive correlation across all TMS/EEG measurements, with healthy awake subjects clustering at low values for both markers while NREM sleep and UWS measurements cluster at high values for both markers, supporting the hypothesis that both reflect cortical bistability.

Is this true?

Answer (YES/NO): YES